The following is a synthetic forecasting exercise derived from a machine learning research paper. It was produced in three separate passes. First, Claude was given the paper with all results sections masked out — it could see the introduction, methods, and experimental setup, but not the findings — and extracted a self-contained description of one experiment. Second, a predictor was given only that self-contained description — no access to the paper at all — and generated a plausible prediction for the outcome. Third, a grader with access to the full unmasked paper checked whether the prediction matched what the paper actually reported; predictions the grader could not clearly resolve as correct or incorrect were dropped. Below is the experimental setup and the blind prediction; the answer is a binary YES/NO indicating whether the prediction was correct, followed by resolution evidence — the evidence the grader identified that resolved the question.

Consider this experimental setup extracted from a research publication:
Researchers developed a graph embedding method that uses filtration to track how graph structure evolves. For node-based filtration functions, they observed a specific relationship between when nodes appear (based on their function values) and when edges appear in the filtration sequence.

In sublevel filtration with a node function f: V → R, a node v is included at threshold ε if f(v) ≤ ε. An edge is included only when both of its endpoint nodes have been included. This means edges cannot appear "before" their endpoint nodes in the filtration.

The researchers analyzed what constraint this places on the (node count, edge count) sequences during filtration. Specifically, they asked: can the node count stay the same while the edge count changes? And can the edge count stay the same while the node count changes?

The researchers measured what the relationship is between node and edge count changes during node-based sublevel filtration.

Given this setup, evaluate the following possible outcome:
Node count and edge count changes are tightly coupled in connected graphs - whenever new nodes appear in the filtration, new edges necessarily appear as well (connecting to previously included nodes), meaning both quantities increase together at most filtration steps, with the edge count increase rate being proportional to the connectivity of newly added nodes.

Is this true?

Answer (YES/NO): NO